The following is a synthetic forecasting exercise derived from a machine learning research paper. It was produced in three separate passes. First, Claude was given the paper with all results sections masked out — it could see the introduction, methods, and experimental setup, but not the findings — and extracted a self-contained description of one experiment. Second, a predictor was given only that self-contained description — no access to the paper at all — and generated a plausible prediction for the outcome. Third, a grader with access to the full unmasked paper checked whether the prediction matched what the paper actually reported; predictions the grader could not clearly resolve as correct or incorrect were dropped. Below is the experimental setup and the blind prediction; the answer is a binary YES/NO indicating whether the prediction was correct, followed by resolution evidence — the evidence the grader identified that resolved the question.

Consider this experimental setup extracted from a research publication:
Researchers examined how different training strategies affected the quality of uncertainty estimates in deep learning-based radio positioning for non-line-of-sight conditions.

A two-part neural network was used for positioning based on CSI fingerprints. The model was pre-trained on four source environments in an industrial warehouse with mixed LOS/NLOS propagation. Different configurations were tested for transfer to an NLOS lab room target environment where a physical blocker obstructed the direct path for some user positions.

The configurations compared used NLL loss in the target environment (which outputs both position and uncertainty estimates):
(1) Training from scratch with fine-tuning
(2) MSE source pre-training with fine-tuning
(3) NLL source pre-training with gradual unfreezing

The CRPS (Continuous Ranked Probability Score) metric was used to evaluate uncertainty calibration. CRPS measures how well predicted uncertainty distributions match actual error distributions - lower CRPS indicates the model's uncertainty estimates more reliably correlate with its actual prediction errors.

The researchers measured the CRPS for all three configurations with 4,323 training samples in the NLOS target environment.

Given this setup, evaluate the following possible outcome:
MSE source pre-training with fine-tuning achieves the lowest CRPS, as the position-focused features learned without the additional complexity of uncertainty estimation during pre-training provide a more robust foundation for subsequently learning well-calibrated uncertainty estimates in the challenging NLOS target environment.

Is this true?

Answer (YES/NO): NO